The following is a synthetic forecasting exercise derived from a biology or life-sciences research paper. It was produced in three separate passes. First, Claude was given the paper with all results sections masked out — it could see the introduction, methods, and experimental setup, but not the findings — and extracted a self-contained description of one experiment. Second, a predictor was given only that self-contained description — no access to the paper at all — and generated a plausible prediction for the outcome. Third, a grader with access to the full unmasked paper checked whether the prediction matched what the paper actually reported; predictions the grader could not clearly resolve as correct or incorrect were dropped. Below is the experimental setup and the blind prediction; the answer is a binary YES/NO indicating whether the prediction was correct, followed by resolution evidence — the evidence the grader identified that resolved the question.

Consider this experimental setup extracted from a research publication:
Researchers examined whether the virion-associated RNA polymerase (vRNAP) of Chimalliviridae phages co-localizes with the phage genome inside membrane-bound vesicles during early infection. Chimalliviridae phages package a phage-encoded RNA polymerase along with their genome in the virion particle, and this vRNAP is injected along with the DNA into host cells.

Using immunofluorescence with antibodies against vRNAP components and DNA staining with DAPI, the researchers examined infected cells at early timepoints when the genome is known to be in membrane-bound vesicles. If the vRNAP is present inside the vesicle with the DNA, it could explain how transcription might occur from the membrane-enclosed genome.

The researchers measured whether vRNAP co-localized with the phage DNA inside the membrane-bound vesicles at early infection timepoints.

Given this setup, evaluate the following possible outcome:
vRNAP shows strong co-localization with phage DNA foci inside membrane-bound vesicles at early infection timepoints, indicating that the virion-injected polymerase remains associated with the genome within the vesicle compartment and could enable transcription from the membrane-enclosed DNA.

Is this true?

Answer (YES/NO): YES